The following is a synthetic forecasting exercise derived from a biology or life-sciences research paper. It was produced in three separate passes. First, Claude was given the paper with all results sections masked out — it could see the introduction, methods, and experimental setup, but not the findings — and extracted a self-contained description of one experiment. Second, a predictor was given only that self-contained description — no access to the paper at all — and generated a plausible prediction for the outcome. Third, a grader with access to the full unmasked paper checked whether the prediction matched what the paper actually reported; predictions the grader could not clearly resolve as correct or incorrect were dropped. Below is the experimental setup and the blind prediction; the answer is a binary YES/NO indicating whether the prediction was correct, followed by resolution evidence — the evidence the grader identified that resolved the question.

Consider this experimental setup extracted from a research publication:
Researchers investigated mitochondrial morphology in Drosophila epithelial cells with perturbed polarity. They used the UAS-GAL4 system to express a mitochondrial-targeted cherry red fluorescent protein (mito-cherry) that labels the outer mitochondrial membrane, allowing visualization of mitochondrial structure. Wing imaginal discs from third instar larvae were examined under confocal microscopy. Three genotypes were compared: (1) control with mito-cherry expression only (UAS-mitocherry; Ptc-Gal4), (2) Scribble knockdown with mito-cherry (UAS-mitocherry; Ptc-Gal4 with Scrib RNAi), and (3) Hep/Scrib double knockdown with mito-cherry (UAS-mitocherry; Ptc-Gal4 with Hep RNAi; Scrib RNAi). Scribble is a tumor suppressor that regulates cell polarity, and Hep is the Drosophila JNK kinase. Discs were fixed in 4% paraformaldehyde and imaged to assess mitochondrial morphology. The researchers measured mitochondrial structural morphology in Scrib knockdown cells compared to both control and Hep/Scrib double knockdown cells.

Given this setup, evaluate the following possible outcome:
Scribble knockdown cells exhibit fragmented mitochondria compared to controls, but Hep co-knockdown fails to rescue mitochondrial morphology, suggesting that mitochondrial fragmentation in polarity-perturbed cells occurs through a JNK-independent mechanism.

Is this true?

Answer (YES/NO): NO